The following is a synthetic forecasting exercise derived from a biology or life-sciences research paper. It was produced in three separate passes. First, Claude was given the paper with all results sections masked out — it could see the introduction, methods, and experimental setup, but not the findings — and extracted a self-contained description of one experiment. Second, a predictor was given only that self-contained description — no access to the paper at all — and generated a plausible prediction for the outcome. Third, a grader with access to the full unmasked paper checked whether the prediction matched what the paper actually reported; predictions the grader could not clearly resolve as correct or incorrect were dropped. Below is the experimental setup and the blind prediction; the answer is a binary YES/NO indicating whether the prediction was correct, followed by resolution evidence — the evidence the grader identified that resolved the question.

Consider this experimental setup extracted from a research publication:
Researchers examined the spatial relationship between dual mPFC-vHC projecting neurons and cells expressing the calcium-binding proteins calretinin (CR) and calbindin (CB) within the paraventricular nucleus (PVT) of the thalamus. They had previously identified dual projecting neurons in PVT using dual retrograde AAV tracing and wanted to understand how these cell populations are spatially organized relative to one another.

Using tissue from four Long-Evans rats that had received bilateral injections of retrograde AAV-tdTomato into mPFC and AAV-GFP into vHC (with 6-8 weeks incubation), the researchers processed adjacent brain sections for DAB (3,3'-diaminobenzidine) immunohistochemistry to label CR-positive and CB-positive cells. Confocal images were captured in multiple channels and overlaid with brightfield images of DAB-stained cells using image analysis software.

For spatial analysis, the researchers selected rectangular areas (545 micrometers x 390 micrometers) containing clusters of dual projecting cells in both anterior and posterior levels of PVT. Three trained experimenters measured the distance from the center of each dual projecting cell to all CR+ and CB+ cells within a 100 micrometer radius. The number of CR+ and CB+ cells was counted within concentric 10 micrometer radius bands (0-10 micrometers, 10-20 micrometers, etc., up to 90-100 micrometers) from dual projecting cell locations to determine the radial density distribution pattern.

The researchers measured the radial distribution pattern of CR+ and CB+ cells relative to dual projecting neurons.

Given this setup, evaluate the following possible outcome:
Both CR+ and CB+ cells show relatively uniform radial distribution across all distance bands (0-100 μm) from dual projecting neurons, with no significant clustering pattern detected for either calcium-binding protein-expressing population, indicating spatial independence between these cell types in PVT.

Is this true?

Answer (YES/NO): NO